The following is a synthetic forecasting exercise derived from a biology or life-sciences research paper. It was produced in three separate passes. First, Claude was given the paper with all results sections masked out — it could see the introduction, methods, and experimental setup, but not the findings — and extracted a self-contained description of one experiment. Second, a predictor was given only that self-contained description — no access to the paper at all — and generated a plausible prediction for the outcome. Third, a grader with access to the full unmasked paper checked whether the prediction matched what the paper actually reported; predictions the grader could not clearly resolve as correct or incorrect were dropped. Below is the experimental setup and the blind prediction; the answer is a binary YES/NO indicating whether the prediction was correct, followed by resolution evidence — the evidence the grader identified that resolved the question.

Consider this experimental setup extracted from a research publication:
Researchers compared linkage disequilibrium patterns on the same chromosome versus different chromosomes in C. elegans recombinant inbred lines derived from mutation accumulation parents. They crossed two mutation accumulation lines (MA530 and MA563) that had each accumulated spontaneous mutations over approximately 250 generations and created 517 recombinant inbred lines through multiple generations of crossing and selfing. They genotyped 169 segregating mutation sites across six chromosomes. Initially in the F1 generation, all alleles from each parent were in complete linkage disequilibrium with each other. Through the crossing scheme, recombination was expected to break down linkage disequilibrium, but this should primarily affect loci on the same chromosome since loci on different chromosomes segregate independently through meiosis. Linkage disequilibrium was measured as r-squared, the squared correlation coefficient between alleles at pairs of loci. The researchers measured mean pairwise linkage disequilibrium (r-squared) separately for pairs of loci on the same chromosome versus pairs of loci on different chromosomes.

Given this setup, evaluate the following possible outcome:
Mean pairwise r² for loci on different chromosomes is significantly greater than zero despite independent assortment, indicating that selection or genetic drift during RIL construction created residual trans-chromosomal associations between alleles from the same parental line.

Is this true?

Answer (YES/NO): NO